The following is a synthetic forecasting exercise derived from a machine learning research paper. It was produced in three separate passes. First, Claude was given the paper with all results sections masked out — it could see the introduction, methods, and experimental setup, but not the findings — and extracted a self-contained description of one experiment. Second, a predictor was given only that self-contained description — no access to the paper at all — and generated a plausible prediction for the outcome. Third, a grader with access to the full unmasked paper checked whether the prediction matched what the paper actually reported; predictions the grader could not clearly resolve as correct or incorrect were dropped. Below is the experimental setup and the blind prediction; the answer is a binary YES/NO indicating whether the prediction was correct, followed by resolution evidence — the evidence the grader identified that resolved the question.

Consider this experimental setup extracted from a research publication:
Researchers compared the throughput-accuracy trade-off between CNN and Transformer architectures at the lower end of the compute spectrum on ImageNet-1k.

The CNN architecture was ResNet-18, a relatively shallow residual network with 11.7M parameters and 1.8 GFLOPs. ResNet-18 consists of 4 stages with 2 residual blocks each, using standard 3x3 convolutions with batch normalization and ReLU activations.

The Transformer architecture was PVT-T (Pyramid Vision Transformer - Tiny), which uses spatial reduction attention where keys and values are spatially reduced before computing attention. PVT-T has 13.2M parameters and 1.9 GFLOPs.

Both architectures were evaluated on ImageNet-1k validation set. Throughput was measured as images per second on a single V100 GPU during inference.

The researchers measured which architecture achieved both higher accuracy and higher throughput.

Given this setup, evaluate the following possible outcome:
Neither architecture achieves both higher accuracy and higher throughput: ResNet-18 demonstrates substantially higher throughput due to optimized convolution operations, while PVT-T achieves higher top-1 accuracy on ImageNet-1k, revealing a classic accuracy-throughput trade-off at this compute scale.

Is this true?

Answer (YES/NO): YES